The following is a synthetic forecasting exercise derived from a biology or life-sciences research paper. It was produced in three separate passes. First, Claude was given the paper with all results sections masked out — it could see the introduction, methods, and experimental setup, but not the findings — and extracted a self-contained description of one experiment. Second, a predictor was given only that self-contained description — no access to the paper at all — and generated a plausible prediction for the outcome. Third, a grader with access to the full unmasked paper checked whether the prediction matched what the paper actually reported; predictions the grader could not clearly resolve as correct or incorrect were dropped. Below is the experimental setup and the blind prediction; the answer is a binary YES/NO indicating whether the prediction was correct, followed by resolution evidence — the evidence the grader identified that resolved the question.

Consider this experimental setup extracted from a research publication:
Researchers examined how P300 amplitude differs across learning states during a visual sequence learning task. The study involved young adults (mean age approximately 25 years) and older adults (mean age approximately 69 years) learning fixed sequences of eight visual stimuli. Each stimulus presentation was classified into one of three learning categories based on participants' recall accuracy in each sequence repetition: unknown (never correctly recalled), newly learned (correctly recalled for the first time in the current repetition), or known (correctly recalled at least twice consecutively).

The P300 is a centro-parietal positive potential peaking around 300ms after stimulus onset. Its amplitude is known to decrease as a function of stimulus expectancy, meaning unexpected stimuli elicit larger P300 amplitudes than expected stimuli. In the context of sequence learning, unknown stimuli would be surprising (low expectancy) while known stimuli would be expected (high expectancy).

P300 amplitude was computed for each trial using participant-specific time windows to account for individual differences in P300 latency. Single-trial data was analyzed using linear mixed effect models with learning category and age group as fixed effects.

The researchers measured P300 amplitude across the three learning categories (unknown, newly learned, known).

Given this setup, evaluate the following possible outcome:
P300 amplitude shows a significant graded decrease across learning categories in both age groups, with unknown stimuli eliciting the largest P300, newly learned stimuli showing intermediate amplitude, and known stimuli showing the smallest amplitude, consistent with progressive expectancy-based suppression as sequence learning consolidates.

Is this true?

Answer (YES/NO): NO